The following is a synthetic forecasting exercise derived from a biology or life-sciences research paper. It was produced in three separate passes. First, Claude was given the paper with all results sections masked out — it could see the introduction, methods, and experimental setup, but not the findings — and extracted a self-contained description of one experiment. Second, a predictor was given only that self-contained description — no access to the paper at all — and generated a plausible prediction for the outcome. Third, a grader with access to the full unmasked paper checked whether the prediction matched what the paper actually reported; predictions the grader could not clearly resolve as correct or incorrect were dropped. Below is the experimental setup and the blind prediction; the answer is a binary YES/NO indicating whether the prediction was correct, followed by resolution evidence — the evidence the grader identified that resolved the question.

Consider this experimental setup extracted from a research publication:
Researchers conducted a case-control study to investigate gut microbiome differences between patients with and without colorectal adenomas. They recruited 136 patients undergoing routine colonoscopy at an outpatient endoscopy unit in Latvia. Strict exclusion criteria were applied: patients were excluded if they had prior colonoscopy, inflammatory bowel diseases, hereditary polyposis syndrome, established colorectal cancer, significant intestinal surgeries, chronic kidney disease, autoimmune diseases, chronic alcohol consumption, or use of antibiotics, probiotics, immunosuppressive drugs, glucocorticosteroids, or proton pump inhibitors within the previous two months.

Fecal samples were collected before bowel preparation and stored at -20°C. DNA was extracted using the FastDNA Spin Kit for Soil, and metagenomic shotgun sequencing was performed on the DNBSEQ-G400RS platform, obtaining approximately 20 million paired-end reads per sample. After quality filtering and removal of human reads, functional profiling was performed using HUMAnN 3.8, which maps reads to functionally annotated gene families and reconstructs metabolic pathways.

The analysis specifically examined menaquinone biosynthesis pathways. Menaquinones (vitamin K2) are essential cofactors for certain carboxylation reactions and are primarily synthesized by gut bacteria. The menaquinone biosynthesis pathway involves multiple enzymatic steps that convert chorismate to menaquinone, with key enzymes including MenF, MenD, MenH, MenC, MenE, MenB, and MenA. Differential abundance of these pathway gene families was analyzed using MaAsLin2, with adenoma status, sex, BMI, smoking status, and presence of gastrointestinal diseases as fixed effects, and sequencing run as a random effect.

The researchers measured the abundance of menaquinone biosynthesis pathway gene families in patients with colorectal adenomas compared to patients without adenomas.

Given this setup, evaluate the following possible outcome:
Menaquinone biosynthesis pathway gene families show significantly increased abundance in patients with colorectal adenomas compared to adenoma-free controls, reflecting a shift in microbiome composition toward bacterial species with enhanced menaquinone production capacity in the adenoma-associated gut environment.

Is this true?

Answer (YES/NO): NO